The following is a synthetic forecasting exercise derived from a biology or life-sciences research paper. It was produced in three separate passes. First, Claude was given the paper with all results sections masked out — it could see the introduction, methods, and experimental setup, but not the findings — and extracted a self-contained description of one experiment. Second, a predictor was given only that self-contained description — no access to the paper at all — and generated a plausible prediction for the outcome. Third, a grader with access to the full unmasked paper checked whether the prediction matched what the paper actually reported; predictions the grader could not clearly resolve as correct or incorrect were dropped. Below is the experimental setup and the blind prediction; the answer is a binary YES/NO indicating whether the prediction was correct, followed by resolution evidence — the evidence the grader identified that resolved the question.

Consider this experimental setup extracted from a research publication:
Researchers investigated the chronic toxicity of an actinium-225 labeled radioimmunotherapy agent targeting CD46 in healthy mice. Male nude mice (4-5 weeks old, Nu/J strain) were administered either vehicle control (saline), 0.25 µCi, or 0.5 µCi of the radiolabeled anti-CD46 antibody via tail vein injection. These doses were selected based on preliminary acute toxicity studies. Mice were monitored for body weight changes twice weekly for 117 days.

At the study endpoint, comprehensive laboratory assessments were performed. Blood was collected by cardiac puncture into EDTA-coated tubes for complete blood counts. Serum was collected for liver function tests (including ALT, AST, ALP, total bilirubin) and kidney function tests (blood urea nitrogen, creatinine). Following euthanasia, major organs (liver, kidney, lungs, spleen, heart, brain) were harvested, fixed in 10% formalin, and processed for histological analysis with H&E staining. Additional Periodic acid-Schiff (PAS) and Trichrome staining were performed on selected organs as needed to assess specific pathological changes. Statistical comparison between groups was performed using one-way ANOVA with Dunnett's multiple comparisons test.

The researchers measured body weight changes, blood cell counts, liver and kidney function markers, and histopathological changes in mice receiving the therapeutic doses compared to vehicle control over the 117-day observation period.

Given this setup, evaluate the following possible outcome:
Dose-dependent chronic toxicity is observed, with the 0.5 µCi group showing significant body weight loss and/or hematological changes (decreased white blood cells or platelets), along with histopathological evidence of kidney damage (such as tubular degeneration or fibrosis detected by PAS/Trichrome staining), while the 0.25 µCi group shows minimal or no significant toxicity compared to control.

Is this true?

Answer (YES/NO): YES